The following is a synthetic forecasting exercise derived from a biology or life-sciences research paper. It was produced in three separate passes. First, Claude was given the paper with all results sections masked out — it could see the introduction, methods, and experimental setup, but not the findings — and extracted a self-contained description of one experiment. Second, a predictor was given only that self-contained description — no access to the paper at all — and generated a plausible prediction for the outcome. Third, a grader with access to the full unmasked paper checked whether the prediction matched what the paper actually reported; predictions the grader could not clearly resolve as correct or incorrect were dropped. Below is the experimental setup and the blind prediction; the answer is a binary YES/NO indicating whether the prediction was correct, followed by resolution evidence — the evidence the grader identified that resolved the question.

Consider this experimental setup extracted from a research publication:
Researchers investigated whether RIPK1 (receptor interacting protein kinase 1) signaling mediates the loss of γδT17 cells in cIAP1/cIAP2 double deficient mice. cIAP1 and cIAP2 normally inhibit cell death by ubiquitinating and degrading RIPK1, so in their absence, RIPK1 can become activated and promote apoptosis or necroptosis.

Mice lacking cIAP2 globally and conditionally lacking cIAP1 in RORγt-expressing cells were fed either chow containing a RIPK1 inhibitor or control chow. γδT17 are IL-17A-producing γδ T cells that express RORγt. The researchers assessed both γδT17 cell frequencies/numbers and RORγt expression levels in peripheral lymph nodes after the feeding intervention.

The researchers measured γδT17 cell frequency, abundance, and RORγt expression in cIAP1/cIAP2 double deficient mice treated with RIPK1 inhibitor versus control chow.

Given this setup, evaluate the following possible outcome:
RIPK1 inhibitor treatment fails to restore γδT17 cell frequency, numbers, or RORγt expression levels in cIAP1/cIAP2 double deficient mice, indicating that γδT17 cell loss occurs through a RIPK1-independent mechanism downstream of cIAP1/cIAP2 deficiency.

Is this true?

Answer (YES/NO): NO